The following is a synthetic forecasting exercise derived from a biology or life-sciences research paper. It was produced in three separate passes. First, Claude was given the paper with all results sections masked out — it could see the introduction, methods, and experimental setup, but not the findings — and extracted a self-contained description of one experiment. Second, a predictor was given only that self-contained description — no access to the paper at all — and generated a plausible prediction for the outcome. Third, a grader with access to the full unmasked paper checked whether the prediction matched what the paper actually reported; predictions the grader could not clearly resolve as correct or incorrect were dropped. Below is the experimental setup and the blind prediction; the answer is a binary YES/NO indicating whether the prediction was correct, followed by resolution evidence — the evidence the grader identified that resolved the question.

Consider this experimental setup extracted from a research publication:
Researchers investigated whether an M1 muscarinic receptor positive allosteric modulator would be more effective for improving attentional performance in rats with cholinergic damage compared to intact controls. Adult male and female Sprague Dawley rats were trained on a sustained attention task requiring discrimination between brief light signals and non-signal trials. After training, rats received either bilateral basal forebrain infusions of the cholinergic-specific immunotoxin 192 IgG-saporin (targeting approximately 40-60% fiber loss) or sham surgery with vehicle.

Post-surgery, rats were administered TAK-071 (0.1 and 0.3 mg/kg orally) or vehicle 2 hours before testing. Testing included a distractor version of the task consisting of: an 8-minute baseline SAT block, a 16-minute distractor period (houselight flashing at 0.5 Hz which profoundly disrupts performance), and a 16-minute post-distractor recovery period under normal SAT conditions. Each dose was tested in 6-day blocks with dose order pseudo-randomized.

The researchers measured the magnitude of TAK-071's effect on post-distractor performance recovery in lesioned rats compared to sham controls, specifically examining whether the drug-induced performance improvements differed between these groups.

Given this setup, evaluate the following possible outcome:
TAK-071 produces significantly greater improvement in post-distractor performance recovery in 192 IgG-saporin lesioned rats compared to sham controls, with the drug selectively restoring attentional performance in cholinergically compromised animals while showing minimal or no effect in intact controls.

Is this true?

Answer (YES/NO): NO